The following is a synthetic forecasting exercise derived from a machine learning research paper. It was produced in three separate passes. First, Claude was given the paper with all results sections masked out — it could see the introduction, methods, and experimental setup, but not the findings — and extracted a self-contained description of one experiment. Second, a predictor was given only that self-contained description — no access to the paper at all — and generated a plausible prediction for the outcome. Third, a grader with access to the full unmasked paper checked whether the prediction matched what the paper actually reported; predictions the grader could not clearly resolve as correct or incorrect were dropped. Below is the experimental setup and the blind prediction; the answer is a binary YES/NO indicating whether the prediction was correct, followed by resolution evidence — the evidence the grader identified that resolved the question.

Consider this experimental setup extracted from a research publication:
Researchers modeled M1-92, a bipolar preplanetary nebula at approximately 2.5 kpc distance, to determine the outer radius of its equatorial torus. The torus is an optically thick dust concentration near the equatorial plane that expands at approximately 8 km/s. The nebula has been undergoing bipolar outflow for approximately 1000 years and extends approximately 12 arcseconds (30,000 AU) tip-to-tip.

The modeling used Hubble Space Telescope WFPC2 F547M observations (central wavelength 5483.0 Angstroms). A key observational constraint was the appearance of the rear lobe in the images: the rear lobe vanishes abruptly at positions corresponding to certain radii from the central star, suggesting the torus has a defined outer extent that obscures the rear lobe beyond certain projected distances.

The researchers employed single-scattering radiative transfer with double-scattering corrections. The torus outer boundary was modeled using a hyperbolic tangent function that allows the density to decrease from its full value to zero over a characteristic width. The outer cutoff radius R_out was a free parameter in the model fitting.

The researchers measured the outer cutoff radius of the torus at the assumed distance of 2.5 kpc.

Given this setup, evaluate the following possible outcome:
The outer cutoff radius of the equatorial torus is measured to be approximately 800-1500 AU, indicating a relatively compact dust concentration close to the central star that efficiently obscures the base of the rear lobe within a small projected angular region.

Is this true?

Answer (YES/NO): NO